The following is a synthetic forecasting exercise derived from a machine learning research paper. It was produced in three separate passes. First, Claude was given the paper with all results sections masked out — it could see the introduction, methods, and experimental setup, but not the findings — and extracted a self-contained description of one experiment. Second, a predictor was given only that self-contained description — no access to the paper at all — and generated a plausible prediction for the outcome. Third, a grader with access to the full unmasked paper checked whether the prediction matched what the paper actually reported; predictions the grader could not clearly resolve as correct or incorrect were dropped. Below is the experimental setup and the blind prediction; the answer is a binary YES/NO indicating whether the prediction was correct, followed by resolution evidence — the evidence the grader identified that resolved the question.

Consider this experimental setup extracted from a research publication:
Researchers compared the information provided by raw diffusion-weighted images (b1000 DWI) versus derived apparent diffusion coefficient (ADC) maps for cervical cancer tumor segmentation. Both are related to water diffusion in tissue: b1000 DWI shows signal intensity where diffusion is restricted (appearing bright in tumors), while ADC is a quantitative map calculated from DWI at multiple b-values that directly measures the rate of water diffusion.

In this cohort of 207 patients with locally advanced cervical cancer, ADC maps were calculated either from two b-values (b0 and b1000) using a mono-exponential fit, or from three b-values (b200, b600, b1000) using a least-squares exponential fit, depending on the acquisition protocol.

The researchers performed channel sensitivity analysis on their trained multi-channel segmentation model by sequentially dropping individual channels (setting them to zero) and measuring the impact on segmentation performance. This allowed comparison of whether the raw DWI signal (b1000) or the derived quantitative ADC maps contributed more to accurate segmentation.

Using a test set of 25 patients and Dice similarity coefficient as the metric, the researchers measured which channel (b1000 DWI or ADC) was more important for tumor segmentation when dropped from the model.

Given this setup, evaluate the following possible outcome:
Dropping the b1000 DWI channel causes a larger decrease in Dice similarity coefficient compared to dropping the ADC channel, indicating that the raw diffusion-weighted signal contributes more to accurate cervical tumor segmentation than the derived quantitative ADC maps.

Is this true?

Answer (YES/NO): NO